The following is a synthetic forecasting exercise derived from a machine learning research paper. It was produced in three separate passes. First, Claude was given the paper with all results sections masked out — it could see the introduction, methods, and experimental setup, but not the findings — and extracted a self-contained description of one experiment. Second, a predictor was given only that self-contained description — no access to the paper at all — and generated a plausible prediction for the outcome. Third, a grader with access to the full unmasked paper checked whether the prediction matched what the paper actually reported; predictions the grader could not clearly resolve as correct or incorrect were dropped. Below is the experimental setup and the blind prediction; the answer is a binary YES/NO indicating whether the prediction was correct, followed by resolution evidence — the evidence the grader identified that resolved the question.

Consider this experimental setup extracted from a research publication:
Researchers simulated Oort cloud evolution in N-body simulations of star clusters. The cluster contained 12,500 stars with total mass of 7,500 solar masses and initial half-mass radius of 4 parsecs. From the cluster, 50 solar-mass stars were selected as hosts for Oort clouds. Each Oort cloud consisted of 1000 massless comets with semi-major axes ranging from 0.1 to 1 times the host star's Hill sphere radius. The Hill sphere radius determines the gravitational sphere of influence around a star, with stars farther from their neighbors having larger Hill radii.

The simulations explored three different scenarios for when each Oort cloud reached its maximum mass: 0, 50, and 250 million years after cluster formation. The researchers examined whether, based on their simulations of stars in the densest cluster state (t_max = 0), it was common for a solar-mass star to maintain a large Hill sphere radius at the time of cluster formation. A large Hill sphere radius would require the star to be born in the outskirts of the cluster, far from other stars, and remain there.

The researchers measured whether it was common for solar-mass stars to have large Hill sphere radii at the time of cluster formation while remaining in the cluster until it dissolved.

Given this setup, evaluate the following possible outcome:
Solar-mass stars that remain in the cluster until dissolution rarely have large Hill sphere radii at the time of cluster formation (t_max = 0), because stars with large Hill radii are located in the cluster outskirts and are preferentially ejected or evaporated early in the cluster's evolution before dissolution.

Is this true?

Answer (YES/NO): YES